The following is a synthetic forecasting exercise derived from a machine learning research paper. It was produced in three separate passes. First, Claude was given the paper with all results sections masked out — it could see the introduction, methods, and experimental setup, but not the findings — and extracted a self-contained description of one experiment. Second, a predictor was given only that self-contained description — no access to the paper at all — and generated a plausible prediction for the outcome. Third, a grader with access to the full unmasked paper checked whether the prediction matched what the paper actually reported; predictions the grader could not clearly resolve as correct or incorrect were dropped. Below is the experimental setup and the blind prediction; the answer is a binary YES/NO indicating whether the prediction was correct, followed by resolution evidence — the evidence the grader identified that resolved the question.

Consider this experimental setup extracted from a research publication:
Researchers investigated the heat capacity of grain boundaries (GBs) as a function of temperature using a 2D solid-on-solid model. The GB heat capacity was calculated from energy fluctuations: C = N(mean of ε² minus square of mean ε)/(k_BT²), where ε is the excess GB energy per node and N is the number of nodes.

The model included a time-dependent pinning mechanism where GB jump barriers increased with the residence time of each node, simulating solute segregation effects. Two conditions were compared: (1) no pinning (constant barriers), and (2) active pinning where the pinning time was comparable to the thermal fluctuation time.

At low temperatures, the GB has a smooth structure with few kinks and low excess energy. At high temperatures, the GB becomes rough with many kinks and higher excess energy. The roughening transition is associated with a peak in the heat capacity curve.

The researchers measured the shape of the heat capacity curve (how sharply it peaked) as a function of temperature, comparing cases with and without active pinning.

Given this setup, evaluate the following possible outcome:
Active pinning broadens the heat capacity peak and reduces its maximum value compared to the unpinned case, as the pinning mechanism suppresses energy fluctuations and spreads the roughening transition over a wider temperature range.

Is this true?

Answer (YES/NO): NO